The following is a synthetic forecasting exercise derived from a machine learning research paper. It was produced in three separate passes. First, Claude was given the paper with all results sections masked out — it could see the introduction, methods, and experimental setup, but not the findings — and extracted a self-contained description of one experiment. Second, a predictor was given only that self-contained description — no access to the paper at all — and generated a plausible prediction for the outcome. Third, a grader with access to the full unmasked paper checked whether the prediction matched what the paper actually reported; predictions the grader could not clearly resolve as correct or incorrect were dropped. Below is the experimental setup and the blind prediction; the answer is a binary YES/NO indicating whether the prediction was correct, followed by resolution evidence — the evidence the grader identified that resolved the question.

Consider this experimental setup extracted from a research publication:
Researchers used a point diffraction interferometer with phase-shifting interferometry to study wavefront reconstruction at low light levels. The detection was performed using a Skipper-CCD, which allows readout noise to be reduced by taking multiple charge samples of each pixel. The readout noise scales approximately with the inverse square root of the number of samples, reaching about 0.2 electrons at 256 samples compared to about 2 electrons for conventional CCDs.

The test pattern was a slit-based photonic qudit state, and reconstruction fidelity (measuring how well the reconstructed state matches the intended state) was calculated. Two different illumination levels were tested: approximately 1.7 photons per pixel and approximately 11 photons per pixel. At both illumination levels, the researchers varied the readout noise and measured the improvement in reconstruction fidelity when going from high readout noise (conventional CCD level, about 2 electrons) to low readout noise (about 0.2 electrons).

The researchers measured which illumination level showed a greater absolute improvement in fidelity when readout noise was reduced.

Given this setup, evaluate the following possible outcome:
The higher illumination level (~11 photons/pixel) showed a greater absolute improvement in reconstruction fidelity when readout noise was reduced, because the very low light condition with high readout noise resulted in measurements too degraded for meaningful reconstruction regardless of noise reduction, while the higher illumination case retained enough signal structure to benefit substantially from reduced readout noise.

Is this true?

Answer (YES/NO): NO